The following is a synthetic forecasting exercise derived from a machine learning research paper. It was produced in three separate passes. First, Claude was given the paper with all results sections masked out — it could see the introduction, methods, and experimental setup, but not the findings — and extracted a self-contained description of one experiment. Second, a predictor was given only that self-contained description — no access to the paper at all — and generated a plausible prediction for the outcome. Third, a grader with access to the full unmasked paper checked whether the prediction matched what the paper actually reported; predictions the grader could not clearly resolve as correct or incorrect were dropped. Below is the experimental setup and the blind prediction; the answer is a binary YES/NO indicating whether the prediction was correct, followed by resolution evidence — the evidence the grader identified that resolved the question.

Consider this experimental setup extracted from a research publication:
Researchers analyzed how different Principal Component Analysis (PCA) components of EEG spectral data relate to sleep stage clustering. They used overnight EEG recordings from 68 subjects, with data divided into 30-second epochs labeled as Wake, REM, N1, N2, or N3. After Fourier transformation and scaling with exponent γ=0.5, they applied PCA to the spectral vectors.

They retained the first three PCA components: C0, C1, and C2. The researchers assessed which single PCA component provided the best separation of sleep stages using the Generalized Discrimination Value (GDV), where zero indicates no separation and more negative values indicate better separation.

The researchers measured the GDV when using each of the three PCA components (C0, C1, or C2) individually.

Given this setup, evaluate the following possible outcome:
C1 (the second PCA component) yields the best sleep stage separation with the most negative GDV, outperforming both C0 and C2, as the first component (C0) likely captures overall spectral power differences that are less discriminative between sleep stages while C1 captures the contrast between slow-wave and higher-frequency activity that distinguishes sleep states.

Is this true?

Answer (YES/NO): YES